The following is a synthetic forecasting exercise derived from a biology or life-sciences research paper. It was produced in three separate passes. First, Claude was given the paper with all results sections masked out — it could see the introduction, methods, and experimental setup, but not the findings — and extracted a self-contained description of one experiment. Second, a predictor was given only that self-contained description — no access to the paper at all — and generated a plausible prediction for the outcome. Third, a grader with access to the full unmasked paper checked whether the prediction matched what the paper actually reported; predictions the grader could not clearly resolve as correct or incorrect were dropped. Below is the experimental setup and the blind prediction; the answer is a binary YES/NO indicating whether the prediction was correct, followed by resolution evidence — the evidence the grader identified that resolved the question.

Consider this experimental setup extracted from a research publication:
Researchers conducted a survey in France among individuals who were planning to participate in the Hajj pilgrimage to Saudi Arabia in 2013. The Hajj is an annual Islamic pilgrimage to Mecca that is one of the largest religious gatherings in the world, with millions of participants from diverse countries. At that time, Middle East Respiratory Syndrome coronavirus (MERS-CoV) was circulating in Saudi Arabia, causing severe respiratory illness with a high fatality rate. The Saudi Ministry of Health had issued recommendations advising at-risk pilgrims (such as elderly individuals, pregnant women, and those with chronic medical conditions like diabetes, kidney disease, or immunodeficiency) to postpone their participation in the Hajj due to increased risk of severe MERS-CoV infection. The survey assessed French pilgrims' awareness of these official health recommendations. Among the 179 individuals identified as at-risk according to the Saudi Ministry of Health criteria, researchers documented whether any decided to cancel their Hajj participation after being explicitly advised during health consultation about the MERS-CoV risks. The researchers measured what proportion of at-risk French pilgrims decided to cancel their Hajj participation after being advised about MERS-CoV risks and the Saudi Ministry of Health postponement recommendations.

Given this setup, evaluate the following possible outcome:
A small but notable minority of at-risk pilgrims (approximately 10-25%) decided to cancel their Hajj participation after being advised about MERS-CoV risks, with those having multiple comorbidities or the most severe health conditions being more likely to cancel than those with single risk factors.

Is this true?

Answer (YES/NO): NO